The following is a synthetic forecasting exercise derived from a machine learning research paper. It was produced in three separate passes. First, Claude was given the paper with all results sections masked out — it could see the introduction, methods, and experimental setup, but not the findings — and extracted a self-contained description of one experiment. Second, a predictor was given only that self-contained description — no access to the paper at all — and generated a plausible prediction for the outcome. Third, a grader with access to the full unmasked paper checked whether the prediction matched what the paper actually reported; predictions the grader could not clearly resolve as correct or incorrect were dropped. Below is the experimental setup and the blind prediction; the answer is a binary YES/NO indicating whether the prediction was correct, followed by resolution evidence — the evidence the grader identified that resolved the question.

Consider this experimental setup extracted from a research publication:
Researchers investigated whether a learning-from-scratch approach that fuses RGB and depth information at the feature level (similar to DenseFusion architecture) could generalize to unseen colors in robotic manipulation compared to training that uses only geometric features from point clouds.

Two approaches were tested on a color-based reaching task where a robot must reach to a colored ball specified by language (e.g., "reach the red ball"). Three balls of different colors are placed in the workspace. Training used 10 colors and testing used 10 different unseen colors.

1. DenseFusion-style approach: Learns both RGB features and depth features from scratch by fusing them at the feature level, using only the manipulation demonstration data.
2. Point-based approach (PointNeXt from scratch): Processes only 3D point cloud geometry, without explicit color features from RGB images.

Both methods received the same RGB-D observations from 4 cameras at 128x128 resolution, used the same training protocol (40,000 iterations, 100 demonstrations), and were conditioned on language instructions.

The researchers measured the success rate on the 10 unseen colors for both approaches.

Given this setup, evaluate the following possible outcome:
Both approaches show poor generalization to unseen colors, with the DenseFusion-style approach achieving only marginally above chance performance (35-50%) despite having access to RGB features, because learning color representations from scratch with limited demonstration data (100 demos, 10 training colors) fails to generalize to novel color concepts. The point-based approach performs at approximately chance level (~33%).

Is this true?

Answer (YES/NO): NO